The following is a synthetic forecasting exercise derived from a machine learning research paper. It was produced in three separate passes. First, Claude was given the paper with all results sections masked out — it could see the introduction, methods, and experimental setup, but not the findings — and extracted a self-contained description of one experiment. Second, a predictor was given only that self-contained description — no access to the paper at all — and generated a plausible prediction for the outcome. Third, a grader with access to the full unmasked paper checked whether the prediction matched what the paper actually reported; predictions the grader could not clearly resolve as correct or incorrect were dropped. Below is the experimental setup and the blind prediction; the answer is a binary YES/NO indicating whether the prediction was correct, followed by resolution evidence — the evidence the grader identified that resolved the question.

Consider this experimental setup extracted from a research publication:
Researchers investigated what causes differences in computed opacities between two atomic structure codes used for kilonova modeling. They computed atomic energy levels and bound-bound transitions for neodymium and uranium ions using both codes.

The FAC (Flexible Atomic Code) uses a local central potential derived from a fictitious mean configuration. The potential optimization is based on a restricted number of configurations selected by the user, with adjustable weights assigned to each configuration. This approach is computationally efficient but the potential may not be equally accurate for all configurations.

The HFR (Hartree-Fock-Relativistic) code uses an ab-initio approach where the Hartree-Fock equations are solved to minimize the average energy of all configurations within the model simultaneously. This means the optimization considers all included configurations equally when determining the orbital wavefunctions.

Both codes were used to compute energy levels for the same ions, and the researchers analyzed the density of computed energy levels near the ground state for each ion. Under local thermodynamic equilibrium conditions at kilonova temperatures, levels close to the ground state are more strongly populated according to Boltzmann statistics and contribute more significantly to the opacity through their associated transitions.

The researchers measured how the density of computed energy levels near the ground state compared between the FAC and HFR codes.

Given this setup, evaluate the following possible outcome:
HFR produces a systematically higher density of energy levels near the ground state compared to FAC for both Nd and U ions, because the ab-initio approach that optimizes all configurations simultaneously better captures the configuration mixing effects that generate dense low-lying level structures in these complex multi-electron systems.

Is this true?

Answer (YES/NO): NO